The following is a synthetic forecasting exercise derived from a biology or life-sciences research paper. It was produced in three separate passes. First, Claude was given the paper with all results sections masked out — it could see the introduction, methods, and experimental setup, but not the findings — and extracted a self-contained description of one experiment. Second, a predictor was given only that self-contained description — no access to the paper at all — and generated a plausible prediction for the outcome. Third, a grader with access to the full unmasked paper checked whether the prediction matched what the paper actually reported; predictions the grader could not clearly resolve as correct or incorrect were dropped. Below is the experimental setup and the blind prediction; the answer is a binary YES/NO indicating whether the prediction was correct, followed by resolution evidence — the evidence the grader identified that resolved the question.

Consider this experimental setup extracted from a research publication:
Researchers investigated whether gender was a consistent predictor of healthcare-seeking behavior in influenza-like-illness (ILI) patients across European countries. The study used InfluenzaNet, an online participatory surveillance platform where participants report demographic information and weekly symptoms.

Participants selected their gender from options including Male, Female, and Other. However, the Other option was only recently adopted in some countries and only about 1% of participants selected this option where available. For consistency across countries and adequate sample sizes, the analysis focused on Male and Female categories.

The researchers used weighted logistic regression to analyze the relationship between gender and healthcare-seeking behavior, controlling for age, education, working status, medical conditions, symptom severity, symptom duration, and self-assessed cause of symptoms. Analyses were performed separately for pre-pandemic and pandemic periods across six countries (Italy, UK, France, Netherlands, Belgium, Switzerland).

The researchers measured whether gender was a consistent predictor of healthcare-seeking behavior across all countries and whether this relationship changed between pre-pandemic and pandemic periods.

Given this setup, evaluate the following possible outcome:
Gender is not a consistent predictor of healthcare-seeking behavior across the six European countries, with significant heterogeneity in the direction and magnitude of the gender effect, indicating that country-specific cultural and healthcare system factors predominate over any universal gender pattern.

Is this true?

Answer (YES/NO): NO